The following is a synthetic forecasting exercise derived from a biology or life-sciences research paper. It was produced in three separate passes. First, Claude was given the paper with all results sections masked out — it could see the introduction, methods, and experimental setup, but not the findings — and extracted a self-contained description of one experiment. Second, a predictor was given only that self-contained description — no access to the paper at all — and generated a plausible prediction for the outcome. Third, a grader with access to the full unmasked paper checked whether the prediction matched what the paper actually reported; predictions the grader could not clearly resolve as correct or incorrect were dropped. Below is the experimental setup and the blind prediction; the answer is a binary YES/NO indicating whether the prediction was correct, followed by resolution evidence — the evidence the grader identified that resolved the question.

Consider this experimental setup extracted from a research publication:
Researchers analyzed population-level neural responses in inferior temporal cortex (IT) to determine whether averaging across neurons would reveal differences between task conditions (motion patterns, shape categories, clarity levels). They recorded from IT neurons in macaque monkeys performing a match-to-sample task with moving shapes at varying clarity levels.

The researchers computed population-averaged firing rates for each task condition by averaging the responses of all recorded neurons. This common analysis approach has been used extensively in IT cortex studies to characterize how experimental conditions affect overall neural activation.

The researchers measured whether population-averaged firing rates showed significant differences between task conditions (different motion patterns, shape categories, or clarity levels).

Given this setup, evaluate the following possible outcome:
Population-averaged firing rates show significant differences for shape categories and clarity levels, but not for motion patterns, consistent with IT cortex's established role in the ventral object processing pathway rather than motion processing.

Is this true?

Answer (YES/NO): NO